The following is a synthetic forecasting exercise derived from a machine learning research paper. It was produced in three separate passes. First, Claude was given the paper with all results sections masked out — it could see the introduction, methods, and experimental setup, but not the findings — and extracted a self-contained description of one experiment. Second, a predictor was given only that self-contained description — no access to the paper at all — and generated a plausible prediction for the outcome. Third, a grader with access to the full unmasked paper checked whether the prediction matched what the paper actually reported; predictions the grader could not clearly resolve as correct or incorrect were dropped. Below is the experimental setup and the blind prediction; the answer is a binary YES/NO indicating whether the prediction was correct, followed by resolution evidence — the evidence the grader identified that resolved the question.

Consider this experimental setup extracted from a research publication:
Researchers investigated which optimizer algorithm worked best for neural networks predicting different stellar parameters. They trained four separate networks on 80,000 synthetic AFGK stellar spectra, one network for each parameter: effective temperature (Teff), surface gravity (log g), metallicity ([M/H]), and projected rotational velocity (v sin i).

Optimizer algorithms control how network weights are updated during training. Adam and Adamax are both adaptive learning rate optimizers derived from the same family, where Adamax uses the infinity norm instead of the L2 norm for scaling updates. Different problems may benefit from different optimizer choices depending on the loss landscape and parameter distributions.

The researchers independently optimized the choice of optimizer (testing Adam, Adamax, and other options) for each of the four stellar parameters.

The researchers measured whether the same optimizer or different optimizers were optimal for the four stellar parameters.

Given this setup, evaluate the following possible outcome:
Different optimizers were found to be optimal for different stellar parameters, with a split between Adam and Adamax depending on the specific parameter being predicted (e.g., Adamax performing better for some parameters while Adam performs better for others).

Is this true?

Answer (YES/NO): YES